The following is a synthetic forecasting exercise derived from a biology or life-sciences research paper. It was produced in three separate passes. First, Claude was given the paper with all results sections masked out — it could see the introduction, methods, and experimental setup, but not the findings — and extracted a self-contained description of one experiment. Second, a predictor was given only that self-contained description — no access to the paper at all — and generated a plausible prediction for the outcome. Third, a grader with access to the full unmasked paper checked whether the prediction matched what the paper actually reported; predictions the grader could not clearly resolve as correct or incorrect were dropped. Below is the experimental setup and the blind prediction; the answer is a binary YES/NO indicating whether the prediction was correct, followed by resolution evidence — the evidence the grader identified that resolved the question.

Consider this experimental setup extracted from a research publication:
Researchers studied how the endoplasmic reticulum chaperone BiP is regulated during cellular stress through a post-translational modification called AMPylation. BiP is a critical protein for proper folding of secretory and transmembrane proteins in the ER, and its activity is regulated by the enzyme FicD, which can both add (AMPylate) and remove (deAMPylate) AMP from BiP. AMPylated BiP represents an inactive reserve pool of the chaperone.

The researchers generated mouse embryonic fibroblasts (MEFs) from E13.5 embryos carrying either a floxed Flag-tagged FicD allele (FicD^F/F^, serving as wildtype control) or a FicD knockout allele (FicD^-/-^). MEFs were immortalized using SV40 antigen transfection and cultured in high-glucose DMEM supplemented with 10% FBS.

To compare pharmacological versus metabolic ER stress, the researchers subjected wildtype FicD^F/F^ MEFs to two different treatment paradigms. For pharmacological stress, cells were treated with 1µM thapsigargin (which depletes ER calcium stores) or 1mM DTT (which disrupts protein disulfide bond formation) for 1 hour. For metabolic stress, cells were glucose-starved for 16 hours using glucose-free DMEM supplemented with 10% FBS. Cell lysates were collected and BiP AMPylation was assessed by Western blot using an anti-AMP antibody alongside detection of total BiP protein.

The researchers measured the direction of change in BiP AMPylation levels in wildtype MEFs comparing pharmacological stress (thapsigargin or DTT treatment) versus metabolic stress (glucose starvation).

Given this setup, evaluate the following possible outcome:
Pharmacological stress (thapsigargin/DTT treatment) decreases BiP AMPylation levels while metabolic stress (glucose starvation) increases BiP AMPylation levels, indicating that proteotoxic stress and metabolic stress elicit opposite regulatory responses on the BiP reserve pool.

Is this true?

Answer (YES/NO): YES